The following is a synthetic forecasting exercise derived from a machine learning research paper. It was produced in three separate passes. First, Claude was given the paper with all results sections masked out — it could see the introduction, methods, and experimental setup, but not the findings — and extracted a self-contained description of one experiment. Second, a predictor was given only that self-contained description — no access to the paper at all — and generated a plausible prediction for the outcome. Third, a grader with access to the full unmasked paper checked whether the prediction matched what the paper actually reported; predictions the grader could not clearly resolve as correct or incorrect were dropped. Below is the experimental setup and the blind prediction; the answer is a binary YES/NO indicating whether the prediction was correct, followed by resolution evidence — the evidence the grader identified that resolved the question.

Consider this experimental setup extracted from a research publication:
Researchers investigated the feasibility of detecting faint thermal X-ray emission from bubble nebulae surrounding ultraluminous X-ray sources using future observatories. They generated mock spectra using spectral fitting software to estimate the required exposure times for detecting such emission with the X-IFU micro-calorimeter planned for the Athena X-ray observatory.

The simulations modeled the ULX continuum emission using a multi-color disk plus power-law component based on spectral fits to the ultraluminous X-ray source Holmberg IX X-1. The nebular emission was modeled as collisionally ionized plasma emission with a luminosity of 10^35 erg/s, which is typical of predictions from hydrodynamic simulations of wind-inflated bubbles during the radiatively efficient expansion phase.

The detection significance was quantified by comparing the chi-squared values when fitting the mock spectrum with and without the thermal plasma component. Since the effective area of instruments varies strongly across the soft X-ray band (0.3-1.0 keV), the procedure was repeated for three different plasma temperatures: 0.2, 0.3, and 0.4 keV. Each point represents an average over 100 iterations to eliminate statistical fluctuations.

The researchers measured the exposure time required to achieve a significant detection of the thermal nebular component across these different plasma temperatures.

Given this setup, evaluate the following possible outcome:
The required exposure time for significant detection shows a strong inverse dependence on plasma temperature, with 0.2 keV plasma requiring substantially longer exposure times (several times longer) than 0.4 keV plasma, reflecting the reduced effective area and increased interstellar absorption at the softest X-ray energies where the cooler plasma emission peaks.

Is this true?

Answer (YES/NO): NO